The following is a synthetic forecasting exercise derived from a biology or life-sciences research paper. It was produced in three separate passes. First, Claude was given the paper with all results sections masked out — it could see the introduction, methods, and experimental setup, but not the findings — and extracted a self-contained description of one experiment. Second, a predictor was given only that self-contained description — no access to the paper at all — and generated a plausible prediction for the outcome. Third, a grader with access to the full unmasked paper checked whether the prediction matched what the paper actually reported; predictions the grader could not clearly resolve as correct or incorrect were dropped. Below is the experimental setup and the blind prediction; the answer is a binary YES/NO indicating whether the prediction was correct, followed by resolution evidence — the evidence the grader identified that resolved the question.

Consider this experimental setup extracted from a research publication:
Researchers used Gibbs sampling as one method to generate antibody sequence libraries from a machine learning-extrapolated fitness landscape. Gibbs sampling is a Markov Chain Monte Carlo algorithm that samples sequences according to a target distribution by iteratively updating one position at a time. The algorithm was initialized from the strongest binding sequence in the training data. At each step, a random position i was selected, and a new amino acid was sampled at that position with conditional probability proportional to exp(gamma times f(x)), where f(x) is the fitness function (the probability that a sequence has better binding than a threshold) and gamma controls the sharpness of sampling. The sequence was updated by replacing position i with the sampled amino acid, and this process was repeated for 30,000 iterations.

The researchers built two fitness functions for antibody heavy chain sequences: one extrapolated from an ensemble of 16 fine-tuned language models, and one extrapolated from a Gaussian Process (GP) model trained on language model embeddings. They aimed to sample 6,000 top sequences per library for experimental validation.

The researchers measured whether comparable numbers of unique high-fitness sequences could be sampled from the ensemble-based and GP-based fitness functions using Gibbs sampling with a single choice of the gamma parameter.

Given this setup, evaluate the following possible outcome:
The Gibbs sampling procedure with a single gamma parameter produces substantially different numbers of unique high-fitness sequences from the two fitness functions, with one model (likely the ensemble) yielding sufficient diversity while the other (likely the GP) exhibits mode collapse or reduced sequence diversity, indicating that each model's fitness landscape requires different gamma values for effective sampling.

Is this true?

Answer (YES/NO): YES